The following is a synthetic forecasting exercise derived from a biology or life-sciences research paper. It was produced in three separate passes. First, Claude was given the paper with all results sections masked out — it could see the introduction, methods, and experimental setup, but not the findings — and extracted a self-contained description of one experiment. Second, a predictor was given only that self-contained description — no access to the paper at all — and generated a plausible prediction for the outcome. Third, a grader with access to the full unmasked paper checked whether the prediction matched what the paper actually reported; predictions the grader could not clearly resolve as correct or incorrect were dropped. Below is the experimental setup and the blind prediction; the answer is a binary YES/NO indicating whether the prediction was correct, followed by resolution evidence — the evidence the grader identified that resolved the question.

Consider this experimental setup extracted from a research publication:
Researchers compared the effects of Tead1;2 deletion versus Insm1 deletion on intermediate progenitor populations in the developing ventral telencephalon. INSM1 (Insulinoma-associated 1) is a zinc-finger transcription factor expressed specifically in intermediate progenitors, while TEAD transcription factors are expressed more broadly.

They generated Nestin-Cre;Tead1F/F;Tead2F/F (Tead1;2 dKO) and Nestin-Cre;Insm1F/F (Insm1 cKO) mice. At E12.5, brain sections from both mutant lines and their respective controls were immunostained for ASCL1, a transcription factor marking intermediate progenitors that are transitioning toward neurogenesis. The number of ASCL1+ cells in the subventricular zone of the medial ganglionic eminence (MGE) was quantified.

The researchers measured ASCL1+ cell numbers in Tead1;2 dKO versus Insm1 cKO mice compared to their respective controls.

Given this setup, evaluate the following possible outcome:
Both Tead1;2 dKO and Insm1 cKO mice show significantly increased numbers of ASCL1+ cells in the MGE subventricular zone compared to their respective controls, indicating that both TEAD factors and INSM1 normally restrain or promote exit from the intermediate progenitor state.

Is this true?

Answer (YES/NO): YES